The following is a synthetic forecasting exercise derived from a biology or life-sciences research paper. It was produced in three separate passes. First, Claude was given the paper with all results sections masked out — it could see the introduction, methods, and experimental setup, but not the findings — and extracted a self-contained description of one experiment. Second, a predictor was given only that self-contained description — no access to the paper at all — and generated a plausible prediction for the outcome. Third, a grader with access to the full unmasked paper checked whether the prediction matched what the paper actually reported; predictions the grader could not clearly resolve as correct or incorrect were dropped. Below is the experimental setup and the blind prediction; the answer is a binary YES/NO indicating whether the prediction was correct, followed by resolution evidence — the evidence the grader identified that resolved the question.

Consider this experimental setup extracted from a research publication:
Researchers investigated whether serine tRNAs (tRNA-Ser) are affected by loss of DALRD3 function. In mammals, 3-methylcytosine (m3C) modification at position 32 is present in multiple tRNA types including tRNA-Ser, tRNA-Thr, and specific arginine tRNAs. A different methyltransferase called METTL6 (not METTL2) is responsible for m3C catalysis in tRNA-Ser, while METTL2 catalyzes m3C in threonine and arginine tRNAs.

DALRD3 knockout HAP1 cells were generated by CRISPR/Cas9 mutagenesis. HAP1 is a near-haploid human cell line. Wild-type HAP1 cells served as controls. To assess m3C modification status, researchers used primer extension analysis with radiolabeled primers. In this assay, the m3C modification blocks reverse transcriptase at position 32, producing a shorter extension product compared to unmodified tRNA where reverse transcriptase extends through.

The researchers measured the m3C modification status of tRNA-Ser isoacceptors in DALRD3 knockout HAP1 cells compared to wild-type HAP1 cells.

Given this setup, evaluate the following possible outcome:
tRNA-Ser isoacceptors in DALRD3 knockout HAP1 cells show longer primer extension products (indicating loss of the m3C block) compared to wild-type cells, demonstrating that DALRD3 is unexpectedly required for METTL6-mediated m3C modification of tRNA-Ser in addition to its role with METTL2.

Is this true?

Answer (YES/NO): NO